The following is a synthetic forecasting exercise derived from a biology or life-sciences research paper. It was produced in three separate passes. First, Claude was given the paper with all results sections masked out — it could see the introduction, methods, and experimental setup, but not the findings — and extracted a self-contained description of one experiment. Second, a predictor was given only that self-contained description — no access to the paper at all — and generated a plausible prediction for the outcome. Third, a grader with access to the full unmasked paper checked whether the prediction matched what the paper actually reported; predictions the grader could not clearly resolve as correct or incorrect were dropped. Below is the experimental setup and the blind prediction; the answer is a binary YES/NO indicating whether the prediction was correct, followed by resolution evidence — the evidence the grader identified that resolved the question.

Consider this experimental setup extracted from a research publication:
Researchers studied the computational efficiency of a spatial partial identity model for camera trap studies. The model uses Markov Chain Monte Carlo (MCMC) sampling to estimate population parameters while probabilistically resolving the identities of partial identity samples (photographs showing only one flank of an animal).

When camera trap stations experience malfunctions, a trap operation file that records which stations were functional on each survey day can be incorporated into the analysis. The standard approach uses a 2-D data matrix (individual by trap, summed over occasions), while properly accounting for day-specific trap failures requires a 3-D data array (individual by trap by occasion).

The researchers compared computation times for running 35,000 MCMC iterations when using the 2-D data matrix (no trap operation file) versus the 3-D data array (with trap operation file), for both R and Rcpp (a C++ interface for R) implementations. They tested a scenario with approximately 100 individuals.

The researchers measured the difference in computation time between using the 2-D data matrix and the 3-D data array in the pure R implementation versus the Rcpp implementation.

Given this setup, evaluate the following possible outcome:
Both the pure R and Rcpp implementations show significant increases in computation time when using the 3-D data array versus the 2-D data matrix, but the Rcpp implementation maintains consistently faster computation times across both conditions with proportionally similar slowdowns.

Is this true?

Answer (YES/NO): NO